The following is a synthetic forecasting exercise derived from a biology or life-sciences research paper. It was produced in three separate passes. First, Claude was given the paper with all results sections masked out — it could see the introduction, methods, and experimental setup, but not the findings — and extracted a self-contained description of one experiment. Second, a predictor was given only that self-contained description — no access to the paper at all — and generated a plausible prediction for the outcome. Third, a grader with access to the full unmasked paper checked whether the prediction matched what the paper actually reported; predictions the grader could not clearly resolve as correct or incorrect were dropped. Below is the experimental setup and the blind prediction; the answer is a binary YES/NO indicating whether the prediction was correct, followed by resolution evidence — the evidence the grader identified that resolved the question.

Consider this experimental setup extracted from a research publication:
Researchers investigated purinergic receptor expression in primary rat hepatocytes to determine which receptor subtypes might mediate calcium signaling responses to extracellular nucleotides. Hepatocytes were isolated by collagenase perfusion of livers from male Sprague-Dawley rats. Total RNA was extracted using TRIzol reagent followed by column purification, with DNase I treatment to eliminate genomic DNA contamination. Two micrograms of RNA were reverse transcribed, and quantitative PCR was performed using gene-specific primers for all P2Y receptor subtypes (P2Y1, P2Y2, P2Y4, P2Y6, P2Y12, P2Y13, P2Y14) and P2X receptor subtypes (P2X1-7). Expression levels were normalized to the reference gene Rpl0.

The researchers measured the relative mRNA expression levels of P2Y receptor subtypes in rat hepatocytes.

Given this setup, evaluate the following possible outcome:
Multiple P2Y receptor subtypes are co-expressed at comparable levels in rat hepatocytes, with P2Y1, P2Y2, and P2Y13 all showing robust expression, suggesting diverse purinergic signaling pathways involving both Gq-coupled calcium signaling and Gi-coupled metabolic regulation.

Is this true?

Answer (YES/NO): NO